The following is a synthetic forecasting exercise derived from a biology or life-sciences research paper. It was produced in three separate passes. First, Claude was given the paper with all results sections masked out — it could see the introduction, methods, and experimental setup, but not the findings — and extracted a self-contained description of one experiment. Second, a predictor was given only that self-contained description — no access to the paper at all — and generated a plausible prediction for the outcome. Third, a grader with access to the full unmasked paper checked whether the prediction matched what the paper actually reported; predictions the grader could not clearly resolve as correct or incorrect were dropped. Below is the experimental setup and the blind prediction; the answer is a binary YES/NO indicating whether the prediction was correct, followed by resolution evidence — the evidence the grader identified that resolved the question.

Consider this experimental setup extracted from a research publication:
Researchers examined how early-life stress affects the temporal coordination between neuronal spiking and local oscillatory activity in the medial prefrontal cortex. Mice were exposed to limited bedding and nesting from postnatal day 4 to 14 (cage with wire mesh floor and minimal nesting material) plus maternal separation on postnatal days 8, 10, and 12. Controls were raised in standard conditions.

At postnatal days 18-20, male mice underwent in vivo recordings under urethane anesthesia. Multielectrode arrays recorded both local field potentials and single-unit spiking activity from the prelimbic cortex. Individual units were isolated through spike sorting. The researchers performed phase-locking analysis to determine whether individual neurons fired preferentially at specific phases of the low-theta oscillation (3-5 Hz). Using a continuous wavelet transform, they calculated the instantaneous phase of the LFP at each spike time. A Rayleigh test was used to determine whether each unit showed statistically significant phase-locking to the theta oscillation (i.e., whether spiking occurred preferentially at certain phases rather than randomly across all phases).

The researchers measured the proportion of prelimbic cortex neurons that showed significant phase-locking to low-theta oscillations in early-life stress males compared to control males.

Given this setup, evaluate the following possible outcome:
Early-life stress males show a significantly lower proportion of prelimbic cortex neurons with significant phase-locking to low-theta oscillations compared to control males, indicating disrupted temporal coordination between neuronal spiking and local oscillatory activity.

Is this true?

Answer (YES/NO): YES